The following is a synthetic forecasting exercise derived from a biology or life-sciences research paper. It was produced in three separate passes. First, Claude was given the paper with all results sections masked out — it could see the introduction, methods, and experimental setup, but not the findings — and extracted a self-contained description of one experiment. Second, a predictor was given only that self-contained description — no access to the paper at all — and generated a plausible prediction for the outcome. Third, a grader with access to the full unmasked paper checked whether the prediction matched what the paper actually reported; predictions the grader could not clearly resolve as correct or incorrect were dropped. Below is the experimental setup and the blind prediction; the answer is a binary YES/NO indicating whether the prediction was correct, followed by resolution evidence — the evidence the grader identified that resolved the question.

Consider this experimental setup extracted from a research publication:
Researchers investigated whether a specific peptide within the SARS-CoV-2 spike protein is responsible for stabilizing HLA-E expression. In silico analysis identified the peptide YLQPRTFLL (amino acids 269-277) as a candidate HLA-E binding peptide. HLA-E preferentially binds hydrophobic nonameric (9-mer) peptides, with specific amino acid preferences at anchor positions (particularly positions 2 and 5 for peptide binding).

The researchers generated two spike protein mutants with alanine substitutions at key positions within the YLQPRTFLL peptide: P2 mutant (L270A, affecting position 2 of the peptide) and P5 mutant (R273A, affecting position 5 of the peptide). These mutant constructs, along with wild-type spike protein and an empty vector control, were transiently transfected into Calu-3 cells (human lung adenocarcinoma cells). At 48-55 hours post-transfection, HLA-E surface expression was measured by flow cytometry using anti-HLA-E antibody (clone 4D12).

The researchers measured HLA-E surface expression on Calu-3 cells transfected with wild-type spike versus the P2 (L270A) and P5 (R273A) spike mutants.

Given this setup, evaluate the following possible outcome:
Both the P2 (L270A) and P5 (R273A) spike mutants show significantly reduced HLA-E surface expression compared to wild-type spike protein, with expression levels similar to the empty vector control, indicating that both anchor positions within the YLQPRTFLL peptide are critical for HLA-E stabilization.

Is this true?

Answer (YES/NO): NO